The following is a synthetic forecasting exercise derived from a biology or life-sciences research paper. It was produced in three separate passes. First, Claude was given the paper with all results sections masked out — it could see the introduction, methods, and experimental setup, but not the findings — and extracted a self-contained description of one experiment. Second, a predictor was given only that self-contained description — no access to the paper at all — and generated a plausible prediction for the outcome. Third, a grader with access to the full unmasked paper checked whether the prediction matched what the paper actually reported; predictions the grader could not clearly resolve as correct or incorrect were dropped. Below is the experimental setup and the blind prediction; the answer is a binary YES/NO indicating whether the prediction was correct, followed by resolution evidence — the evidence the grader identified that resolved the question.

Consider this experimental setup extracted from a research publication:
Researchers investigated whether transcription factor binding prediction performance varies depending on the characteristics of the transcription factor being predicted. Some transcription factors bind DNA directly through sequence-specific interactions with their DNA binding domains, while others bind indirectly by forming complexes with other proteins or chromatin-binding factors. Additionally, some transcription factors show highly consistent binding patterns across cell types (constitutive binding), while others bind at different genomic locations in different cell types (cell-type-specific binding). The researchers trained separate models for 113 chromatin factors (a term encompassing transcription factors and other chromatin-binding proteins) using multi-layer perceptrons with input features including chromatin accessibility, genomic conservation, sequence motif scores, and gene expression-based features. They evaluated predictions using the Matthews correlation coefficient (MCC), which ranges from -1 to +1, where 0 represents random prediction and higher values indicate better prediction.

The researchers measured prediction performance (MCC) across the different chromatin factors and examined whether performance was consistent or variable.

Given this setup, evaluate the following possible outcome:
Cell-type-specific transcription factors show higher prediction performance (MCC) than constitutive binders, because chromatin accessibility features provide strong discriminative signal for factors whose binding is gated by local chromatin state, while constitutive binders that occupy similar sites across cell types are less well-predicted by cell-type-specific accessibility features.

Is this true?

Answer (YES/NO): NO